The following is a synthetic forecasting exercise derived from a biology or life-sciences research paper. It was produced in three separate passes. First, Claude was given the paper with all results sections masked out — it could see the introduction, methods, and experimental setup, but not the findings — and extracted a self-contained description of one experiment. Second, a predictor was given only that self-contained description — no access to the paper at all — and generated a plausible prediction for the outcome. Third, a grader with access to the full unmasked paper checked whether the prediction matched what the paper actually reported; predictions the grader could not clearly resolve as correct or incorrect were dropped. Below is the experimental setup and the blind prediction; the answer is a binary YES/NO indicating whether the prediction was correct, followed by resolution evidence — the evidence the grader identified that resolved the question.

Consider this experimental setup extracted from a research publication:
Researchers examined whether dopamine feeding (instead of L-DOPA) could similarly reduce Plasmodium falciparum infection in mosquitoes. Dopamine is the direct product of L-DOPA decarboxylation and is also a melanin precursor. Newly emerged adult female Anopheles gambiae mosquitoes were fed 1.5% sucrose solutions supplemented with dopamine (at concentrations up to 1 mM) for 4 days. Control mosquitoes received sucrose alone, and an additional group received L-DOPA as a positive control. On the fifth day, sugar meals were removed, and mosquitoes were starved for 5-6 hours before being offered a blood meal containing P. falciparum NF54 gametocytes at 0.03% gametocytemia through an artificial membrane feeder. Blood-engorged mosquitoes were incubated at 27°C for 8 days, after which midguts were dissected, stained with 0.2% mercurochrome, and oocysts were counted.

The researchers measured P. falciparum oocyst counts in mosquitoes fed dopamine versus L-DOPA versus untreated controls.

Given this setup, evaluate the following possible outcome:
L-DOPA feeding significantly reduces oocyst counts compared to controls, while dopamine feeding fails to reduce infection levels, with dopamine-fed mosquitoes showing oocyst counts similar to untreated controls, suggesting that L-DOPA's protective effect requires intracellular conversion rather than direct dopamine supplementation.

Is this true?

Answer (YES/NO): NO